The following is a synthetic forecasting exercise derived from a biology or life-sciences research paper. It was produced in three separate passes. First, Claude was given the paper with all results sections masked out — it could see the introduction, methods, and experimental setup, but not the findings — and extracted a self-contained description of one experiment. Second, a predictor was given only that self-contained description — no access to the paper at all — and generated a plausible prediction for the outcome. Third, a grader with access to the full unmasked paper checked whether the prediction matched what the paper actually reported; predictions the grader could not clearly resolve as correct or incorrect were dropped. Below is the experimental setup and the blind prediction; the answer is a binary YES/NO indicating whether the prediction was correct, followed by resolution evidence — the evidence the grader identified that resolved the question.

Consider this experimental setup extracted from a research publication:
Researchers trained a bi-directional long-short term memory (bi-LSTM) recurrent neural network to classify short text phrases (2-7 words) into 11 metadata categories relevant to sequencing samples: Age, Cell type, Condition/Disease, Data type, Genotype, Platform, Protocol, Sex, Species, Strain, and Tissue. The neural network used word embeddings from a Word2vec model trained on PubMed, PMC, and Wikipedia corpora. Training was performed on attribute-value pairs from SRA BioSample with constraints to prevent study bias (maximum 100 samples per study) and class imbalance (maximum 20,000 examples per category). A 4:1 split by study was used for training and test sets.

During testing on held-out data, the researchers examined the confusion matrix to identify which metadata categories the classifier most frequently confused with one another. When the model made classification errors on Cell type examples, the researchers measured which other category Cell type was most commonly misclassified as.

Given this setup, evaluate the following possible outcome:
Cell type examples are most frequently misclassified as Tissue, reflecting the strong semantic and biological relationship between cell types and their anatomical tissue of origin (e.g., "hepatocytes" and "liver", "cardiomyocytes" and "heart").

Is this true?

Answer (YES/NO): YES